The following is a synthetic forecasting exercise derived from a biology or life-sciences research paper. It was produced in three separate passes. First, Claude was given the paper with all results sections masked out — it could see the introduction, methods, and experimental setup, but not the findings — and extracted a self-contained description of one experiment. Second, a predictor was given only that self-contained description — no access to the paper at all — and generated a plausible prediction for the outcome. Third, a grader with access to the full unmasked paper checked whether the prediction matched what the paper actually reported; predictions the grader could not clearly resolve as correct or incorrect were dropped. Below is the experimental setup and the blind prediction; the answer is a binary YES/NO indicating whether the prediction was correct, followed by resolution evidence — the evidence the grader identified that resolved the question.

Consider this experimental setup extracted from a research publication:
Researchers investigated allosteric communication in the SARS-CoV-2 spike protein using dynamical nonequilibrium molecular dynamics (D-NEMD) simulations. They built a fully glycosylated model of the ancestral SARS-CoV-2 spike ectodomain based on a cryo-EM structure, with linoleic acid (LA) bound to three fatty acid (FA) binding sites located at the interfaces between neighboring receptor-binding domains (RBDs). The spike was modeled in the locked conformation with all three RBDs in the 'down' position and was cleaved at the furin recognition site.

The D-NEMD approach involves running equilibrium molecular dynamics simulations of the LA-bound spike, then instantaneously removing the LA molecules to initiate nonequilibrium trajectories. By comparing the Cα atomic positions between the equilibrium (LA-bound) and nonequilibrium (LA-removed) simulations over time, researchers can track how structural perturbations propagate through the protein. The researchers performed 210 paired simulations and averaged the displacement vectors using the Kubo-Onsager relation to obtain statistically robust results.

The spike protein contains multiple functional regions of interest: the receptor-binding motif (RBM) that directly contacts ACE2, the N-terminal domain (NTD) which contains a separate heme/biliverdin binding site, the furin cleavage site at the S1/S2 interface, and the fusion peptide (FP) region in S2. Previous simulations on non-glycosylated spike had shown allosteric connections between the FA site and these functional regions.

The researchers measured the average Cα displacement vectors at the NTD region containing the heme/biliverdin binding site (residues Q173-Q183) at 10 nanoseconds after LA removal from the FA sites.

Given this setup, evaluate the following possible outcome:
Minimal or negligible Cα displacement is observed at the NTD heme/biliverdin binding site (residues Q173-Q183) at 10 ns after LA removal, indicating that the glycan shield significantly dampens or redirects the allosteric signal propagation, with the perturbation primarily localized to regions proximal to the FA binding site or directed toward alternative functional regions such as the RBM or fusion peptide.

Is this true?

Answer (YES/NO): NO